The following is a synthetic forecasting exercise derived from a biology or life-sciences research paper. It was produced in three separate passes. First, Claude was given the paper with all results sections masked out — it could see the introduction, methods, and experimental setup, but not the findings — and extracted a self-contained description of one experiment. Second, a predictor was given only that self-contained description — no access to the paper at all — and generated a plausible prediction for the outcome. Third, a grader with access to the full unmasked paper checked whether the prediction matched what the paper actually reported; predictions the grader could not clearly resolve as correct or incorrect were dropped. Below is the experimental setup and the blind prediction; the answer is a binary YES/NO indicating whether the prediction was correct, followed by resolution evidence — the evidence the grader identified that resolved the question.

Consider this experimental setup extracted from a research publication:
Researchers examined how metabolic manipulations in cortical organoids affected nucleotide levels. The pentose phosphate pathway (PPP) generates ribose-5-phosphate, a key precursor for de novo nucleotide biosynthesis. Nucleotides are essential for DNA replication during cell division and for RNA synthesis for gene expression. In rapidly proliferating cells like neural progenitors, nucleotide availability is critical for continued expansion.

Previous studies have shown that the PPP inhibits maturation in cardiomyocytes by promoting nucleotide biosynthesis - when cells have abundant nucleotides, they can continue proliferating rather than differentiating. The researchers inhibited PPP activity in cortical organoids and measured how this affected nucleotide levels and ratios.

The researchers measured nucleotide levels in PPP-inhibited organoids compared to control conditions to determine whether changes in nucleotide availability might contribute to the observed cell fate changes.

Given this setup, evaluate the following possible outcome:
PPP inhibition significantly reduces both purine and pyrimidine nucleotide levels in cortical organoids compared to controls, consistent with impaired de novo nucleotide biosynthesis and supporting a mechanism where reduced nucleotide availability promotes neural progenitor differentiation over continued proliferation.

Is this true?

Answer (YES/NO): NO